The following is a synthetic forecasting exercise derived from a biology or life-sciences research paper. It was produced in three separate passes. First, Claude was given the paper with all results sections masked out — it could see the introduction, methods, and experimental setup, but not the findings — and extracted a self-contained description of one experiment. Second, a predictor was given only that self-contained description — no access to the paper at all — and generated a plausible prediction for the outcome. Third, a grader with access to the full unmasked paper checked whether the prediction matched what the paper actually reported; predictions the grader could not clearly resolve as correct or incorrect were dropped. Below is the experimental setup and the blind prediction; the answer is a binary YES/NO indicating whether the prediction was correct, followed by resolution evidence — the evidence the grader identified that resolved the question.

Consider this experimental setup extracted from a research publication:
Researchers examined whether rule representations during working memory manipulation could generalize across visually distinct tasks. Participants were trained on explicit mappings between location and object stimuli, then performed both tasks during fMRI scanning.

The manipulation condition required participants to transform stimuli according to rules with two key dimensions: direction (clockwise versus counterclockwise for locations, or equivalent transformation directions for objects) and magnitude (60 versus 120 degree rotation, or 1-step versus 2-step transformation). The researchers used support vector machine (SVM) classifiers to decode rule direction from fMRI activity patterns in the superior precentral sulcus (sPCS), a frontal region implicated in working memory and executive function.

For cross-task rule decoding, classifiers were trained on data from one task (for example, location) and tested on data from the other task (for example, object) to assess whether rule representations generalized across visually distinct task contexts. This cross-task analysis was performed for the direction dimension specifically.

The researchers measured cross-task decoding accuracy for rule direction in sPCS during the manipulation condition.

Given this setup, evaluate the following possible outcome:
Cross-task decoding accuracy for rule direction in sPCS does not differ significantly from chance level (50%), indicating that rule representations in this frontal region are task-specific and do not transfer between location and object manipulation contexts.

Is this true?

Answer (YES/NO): NO